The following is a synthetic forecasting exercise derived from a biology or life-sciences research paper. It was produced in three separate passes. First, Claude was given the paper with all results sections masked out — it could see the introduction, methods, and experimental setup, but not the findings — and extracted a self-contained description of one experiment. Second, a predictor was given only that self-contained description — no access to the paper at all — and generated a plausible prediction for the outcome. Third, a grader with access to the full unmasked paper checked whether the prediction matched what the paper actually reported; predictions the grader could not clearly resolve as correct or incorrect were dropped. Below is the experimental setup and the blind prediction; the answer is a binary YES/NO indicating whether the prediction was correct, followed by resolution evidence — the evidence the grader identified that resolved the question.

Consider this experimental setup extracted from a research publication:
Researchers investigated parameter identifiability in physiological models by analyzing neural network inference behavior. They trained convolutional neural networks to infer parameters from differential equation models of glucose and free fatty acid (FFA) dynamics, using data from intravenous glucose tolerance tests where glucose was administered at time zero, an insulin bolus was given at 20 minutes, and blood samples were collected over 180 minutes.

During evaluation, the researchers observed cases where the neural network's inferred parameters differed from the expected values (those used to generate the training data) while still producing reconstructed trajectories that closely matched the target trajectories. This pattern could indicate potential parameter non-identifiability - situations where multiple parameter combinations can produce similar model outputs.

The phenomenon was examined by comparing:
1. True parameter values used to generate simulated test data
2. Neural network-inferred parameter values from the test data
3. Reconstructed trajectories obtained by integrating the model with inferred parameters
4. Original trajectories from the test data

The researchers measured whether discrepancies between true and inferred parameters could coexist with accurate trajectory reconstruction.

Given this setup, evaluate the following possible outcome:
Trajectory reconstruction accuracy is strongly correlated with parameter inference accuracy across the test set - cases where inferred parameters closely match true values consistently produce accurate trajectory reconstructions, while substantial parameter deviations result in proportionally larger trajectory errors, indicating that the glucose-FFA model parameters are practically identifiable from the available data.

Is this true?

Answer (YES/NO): NO